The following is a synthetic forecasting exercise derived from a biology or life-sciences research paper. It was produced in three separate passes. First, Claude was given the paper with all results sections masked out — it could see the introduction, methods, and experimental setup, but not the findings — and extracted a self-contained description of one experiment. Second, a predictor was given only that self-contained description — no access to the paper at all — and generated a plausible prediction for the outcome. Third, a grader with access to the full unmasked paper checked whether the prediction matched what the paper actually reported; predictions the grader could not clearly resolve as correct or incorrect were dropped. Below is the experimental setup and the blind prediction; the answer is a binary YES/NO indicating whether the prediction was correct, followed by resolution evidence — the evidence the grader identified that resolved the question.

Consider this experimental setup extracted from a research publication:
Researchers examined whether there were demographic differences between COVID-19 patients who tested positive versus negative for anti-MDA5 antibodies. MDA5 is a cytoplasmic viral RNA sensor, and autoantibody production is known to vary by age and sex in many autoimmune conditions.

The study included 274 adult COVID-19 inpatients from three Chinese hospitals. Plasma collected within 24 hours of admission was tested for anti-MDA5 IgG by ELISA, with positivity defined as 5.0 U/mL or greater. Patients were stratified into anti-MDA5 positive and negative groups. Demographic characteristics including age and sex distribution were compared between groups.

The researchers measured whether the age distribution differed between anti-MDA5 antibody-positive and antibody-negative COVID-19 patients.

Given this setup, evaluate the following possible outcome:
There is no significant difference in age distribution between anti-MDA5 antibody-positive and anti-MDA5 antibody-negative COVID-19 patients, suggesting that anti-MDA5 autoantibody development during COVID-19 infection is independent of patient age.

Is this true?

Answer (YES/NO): NO